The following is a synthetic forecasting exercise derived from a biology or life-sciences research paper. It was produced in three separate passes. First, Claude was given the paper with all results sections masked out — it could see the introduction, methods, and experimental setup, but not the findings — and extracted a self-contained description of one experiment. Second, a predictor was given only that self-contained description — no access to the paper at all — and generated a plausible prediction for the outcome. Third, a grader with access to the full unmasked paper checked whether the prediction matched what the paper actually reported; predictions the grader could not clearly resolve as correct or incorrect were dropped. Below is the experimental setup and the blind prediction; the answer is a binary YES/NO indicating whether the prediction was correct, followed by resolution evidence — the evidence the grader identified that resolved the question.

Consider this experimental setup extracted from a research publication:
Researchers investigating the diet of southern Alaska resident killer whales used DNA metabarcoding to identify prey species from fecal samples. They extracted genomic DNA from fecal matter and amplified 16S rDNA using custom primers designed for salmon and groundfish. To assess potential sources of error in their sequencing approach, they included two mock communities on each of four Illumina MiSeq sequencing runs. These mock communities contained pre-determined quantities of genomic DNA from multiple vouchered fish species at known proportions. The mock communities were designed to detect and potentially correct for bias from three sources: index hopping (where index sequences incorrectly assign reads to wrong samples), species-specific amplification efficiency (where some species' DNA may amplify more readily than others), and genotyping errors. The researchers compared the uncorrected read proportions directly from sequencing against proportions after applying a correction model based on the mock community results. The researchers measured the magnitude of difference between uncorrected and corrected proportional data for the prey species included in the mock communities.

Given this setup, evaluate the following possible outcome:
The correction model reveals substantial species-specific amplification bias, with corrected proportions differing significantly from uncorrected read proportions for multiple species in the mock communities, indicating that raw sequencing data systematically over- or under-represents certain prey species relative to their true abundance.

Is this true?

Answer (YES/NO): NO